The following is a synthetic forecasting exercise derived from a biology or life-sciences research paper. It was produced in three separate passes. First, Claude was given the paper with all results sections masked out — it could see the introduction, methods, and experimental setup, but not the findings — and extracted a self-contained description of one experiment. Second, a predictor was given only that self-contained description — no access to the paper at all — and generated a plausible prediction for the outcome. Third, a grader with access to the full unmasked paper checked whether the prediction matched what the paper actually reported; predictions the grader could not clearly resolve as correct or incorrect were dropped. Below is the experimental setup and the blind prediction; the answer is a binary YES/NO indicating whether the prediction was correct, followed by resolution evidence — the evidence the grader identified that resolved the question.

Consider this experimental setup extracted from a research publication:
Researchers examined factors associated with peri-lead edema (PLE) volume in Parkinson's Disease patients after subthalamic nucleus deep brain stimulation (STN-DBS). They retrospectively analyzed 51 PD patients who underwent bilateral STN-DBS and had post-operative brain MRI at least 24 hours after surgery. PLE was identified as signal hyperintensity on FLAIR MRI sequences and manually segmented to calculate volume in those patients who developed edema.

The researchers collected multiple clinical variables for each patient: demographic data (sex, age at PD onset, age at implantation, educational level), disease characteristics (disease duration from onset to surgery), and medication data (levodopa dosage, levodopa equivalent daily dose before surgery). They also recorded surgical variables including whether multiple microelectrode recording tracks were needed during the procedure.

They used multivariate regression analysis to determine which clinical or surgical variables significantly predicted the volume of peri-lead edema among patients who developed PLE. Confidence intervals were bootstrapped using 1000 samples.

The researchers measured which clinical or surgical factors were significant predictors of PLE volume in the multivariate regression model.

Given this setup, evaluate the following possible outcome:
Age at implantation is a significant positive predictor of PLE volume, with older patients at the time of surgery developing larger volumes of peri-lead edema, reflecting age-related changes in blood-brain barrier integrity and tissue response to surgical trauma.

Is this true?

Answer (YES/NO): NO